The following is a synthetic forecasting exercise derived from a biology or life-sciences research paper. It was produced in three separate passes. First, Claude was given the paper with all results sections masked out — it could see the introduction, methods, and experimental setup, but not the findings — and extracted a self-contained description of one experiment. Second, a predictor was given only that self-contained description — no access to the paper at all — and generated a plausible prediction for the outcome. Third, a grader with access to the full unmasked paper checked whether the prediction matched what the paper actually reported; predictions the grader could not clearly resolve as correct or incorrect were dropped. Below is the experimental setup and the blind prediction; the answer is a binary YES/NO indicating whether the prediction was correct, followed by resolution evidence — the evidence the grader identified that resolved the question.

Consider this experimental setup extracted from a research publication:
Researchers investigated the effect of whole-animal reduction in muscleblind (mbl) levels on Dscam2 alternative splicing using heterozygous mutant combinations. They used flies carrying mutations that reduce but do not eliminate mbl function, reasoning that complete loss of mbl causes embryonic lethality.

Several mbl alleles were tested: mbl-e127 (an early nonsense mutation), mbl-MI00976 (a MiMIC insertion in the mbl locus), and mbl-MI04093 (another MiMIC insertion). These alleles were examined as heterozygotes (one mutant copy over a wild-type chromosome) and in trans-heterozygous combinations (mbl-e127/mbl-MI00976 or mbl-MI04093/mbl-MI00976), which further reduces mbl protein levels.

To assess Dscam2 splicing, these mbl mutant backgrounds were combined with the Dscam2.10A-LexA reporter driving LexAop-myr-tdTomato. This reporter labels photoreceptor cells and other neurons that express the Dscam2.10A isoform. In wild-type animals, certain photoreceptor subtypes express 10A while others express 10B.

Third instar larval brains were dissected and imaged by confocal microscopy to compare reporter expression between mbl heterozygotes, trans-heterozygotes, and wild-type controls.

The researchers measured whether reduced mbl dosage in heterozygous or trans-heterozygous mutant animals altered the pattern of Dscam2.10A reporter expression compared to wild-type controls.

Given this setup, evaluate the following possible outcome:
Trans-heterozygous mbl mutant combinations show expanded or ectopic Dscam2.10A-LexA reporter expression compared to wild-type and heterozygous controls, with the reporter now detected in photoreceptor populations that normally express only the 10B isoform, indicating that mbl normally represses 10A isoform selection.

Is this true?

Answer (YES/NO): YES